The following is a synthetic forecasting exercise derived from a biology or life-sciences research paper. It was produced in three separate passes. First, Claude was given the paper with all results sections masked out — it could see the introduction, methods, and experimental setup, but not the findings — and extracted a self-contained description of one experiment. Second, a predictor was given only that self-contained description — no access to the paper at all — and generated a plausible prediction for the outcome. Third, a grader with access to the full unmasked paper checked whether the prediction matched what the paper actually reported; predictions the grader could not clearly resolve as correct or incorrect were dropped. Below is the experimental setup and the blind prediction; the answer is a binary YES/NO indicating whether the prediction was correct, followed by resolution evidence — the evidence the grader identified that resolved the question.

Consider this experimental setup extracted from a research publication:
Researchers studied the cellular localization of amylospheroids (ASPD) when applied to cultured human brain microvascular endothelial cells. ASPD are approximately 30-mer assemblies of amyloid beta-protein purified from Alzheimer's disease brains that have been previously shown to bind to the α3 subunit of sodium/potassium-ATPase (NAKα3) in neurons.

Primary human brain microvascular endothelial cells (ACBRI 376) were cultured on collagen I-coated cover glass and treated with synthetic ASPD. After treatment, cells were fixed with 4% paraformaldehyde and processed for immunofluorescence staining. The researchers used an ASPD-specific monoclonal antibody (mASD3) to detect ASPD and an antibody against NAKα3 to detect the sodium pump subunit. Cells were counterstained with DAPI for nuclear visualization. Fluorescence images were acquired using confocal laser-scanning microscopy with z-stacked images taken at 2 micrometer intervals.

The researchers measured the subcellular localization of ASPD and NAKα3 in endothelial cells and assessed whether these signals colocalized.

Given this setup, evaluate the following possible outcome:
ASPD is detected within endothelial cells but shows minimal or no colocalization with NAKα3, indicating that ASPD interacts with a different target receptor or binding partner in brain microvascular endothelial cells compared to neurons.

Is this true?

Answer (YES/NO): NO